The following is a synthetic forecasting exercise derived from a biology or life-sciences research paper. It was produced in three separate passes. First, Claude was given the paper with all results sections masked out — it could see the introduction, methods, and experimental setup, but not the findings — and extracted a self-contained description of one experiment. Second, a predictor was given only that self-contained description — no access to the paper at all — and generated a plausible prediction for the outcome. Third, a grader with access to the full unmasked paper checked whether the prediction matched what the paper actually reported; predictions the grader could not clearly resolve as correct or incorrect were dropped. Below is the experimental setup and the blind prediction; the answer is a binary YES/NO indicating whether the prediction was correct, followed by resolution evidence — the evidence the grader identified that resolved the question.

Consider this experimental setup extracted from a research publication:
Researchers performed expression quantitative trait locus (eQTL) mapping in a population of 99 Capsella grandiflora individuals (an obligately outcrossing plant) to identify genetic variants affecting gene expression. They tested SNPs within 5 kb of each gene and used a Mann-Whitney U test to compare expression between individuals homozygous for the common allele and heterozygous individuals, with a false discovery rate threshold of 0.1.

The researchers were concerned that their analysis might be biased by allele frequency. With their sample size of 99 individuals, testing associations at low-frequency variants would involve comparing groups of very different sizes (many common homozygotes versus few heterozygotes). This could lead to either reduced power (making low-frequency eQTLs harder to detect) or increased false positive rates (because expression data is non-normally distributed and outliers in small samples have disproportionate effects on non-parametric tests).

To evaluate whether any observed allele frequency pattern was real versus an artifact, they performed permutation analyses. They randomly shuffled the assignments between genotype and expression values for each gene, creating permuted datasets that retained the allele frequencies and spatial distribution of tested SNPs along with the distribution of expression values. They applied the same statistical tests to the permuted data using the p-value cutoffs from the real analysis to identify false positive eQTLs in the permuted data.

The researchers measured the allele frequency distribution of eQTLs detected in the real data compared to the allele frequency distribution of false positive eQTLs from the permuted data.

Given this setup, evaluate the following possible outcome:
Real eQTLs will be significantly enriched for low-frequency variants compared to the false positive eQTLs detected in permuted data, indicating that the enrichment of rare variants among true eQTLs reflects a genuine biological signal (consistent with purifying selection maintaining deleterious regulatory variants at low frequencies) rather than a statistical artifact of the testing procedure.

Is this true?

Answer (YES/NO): YES